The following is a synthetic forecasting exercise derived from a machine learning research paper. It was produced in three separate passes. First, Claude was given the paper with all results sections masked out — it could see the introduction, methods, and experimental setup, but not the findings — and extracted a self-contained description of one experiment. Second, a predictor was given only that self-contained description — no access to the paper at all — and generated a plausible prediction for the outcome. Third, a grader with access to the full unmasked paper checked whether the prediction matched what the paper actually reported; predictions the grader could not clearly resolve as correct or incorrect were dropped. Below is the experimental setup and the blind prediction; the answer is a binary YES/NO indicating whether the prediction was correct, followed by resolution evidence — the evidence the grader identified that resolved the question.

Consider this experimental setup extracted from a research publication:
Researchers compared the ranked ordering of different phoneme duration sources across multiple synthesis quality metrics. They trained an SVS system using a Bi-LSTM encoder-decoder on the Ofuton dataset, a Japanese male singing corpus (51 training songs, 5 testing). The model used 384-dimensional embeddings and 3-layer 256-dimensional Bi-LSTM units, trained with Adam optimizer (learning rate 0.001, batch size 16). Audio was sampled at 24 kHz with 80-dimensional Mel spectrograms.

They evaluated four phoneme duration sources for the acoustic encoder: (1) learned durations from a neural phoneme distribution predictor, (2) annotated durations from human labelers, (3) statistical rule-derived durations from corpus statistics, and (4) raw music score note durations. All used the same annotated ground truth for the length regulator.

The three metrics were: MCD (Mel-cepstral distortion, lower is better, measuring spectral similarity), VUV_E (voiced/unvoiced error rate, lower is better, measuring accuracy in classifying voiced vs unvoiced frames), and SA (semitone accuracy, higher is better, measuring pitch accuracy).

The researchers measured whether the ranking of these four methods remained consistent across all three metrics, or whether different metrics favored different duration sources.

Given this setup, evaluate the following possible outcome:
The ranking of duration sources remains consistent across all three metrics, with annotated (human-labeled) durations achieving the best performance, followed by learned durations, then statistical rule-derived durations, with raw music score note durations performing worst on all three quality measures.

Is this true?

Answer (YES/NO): NO